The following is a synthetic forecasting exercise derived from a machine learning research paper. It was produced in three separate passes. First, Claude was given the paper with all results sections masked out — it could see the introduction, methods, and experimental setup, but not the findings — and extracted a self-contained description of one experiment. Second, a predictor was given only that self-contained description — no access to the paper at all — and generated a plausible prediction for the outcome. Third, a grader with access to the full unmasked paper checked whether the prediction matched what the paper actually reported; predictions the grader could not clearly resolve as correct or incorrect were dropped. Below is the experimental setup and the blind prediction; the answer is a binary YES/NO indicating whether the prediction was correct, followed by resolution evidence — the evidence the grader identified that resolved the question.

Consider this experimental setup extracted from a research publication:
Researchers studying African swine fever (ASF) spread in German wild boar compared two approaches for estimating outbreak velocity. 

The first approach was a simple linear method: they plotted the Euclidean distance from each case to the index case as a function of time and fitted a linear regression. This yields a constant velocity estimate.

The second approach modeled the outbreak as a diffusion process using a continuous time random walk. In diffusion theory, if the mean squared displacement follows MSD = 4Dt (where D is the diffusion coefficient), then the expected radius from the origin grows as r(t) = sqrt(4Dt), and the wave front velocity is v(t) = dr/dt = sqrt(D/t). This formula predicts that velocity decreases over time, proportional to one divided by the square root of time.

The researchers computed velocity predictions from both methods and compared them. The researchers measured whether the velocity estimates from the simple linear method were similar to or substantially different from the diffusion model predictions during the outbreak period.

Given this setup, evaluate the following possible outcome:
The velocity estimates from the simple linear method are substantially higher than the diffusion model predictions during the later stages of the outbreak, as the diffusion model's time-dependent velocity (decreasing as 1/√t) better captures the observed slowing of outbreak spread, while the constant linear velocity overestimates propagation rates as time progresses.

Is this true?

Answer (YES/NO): NO